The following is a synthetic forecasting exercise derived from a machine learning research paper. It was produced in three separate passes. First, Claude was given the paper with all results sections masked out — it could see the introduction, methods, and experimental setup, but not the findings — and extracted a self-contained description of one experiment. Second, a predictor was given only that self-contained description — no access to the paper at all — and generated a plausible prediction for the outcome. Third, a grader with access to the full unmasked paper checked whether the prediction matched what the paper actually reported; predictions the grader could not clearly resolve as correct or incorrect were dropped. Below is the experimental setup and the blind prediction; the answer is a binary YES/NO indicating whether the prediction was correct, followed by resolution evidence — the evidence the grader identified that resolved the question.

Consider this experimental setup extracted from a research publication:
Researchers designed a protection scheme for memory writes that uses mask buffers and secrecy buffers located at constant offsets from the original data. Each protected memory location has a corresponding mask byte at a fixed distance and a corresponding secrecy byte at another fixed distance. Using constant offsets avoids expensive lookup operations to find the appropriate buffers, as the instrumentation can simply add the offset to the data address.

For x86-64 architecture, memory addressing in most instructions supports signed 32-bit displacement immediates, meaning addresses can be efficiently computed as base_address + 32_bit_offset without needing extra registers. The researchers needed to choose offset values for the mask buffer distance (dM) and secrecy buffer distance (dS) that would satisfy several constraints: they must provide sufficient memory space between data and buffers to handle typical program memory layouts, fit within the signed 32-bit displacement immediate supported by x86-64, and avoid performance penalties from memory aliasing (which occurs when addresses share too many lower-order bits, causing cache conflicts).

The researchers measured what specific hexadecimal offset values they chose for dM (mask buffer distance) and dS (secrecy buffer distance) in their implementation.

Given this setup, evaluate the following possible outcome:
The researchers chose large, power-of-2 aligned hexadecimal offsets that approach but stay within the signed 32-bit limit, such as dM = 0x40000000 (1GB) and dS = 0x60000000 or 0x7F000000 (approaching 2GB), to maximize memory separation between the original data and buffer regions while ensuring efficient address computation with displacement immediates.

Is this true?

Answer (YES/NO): NO